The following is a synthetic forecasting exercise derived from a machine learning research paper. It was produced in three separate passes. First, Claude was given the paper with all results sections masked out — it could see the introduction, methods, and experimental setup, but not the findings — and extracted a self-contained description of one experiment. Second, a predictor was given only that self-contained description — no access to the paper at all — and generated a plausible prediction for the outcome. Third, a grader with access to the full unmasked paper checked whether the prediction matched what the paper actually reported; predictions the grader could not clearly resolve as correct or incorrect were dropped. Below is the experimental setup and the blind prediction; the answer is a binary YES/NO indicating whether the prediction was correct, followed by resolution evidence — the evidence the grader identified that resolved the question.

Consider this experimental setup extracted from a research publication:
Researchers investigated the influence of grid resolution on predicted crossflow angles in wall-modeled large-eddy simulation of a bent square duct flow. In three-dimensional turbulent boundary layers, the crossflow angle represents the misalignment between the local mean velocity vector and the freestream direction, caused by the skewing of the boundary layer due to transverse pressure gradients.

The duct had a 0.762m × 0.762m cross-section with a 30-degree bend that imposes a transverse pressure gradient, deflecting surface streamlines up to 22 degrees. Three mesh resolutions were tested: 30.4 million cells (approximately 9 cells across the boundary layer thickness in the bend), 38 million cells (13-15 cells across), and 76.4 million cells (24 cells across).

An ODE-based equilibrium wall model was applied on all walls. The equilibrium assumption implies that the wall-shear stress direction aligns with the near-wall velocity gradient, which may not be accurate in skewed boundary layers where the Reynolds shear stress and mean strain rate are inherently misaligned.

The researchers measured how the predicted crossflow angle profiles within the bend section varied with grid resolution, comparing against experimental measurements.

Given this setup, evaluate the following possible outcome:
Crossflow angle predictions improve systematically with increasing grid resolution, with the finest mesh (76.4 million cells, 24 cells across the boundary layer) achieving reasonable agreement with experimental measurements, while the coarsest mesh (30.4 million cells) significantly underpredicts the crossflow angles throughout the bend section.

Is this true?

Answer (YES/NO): NO